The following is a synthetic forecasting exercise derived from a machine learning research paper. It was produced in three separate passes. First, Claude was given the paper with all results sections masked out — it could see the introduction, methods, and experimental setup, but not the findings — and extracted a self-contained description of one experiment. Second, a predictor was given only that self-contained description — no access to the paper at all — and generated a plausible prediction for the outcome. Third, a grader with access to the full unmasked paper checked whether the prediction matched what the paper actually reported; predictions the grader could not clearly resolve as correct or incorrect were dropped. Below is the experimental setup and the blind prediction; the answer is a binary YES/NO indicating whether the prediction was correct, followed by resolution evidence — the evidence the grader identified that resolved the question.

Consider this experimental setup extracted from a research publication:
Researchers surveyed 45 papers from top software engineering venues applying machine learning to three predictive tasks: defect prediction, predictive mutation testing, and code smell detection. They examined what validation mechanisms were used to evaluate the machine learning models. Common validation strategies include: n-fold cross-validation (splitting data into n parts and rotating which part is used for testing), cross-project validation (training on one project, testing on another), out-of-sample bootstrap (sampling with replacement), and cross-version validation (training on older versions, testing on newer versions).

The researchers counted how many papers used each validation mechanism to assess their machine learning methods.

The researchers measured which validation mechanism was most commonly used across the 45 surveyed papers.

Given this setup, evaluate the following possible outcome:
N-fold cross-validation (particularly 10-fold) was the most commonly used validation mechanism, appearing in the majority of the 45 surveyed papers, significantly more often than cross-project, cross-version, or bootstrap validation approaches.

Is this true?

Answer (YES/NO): NO